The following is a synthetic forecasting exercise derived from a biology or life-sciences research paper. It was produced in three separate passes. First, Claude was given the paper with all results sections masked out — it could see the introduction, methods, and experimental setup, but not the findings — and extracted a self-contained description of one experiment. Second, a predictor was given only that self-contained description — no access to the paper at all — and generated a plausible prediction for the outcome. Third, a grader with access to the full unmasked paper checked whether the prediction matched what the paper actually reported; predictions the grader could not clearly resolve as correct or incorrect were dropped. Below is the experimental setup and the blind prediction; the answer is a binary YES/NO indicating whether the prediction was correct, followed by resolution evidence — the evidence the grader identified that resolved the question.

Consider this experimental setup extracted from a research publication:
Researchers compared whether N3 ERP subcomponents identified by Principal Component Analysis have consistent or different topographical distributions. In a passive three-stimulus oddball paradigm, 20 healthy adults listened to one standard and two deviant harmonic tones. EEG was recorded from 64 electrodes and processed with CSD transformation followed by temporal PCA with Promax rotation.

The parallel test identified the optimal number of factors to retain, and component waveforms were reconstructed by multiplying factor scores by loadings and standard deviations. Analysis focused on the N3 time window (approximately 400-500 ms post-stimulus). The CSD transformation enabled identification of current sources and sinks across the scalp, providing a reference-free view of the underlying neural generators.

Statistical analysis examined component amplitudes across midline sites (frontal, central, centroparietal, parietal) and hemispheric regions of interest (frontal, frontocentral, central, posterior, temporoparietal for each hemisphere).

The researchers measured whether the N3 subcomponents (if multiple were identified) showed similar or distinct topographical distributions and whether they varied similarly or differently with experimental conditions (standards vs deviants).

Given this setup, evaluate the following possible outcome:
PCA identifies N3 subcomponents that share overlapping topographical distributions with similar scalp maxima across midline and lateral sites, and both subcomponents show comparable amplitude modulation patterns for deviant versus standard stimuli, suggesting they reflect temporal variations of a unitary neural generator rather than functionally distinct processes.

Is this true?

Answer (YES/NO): YES